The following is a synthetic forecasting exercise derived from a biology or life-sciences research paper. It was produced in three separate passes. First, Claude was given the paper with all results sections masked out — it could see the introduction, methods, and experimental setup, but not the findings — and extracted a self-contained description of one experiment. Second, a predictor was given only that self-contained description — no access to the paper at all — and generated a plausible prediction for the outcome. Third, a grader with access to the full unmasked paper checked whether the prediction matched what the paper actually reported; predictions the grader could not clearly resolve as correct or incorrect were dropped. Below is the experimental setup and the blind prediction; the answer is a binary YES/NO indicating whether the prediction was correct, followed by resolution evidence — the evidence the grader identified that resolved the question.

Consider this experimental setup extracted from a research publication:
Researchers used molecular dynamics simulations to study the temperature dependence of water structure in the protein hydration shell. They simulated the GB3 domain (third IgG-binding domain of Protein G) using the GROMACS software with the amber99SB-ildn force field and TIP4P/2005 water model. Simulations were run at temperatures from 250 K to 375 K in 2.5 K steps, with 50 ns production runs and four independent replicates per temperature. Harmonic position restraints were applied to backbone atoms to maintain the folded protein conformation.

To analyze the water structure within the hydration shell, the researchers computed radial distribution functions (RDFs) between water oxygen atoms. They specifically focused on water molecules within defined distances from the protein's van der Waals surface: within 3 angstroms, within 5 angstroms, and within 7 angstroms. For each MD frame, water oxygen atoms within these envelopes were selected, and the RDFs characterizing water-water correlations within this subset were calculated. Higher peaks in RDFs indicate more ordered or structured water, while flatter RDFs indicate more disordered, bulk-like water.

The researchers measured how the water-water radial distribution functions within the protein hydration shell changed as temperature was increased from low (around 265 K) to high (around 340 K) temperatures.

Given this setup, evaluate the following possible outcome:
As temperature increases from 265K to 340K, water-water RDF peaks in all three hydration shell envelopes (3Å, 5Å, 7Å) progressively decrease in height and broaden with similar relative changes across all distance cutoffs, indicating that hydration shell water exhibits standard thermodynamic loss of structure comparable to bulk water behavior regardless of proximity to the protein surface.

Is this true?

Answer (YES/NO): NO